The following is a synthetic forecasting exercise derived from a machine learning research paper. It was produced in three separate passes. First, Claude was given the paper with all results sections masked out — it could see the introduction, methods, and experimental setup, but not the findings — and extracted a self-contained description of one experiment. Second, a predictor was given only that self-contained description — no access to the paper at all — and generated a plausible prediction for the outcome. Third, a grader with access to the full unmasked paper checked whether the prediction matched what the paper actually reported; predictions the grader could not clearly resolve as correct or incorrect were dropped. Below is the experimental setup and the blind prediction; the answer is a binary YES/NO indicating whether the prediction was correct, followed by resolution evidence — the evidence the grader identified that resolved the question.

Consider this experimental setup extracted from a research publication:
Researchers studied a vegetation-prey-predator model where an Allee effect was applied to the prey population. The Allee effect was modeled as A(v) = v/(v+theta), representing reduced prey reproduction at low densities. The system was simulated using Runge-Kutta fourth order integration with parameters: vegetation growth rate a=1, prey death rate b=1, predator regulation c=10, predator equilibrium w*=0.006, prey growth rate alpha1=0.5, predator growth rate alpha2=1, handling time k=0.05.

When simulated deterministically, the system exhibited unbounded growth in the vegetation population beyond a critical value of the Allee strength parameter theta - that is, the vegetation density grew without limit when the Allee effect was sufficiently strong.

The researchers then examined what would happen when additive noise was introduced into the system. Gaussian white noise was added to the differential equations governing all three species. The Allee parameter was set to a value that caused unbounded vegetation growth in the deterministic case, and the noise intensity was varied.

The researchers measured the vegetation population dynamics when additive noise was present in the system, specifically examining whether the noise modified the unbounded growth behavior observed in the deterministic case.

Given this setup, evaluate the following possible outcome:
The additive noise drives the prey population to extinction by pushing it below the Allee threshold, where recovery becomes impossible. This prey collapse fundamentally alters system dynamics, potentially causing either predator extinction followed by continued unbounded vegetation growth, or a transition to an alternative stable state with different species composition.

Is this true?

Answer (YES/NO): NO